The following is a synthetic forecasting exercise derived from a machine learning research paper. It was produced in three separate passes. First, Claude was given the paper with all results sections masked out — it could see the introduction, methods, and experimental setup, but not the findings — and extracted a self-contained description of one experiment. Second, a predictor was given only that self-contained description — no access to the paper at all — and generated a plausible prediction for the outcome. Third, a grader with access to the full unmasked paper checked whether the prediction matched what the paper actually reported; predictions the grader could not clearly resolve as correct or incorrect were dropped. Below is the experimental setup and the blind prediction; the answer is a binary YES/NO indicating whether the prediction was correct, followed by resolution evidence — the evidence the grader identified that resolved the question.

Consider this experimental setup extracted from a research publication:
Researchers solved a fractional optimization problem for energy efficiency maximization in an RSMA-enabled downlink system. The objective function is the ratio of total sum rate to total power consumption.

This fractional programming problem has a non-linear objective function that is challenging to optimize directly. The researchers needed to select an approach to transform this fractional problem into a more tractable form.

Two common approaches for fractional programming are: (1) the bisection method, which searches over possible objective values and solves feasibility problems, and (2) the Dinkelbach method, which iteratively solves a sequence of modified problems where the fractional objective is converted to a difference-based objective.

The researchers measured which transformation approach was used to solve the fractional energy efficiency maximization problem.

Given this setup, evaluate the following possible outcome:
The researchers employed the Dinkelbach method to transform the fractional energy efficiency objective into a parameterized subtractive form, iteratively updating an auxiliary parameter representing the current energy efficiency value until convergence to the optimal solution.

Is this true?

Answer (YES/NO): YES